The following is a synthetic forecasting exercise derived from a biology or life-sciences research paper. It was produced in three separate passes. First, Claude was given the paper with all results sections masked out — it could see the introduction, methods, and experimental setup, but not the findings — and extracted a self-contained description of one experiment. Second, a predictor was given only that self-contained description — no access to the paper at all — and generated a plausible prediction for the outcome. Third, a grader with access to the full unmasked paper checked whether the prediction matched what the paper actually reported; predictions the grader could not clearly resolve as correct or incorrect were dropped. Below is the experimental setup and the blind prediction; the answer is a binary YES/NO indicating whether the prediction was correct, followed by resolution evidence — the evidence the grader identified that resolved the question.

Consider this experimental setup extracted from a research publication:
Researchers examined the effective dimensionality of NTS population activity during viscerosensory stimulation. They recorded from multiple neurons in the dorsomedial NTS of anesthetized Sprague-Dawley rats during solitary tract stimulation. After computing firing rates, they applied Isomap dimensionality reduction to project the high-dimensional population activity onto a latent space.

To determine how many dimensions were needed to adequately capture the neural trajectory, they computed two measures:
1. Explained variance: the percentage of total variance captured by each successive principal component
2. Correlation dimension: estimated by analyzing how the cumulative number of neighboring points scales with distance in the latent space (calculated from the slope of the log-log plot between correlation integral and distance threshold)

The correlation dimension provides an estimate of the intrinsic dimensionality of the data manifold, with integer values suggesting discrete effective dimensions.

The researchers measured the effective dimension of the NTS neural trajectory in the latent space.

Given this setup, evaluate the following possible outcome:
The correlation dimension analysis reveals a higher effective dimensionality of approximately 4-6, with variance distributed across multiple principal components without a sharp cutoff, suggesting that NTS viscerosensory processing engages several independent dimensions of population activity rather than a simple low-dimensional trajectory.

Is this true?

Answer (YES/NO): NO